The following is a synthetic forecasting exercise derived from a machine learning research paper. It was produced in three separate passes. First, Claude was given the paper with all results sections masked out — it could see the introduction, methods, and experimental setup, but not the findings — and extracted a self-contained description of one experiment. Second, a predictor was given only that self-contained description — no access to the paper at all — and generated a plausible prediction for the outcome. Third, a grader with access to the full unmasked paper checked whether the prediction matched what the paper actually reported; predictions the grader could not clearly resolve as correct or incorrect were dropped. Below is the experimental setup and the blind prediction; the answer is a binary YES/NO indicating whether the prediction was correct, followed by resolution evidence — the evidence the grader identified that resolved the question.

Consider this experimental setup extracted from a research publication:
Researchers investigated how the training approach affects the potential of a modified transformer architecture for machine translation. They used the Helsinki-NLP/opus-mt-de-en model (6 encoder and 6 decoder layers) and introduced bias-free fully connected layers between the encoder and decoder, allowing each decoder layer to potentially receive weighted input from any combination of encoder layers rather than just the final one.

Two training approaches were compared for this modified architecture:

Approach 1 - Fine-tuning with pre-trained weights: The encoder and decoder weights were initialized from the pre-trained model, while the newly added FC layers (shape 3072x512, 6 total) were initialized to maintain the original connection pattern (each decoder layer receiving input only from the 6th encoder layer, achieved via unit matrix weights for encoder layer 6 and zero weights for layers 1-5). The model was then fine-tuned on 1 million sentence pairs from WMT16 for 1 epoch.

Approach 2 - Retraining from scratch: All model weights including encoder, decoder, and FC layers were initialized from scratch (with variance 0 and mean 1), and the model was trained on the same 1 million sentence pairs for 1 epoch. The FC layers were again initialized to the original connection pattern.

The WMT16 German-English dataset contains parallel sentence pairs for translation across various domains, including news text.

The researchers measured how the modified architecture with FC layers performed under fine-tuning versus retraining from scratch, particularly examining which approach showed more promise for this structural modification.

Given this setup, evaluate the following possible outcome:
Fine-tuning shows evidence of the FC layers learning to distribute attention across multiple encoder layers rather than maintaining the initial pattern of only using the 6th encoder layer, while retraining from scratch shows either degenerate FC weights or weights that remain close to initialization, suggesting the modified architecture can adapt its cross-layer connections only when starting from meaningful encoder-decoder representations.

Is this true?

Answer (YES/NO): NO